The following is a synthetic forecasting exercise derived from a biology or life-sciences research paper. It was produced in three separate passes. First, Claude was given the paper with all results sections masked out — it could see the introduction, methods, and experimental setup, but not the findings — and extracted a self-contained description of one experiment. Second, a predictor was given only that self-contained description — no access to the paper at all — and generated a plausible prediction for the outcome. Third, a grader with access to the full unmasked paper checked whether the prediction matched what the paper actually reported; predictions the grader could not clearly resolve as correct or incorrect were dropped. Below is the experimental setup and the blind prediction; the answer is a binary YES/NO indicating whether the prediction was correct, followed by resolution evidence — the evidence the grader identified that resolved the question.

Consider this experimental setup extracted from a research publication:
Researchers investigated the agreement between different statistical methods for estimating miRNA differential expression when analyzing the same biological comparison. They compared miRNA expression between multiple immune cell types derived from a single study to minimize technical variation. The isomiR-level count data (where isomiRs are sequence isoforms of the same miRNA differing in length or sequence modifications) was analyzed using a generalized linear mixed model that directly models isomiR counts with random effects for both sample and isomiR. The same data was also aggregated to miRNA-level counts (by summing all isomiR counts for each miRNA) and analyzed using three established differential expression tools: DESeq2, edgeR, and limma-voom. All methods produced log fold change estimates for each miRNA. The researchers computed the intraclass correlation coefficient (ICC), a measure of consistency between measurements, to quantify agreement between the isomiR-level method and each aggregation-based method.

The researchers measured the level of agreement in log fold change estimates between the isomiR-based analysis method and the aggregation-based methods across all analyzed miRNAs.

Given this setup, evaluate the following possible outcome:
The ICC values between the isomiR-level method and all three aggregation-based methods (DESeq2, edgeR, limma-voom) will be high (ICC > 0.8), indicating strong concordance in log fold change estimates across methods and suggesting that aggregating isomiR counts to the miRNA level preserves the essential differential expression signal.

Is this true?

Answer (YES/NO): YES